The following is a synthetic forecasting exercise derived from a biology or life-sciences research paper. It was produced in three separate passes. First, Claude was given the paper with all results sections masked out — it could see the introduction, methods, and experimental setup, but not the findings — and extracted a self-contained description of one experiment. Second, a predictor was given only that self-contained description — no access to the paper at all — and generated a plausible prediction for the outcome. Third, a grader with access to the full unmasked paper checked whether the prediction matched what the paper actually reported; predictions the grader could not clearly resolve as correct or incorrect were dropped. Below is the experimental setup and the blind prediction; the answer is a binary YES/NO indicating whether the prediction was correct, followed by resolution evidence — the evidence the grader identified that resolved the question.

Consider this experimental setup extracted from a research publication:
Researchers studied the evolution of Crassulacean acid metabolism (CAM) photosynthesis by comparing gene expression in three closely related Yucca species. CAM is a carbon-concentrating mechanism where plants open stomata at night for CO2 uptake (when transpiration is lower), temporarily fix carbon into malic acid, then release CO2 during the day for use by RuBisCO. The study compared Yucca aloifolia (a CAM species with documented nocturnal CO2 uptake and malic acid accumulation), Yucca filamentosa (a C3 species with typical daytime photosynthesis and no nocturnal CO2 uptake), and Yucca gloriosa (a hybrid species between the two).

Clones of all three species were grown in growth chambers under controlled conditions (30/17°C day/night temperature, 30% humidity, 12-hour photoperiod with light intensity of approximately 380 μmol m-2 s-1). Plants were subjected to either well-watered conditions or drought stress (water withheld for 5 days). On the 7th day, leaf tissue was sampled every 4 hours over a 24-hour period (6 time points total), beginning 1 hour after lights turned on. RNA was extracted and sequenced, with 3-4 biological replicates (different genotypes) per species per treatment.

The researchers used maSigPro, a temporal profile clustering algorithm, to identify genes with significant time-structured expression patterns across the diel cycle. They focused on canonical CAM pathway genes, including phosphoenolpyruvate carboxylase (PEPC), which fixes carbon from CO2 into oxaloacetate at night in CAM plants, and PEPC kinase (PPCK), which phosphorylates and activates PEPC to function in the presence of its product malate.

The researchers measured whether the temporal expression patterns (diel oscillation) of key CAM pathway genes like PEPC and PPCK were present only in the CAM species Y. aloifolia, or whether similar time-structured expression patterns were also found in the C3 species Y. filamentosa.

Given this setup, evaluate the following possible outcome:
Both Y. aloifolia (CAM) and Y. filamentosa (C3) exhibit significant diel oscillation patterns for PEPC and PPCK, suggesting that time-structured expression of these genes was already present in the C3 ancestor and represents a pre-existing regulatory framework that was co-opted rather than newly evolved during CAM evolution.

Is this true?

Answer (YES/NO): YES